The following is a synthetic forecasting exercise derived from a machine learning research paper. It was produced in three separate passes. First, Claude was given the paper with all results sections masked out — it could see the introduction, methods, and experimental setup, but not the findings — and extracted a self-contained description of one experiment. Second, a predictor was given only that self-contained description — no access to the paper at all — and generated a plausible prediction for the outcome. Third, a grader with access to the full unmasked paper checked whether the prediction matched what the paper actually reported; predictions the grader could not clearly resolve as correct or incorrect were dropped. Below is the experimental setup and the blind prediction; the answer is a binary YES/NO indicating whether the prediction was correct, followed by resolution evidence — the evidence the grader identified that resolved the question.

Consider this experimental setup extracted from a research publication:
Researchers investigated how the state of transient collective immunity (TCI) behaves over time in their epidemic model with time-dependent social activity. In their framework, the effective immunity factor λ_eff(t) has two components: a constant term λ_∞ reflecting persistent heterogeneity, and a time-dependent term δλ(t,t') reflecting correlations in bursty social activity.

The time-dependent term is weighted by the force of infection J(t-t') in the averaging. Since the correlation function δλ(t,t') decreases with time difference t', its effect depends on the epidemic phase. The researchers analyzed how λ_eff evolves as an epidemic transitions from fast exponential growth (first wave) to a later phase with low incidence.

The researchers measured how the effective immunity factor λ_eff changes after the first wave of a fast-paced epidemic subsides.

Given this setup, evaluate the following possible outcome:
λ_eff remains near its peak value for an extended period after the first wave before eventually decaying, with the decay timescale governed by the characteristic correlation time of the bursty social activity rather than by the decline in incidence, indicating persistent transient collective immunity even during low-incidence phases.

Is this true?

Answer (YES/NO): NO